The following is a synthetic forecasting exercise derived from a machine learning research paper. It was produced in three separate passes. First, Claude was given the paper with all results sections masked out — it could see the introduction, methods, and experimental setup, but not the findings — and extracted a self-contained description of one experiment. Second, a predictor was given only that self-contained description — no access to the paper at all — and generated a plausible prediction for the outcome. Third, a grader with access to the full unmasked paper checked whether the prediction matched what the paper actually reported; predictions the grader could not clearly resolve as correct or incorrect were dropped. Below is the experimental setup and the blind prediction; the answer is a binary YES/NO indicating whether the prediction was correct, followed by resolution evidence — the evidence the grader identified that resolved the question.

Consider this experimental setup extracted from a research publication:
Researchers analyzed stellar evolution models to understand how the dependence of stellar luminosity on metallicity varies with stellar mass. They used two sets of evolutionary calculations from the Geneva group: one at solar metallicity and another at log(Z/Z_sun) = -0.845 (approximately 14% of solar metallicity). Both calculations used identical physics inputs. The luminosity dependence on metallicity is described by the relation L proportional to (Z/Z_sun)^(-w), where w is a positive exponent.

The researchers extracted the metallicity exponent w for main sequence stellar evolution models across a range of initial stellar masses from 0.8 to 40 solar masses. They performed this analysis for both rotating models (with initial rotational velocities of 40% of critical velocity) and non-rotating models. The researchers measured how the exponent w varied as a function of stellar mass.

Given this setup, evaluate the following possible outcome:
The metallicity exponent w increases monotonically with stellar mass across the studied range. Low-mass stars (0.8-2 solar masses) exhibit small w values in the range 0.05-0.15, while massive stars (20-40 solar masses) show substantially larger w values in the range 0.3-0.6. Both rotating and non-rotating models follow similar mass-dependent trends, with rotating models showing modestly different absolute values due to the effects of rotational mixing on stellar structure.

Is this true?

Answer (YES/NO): NO